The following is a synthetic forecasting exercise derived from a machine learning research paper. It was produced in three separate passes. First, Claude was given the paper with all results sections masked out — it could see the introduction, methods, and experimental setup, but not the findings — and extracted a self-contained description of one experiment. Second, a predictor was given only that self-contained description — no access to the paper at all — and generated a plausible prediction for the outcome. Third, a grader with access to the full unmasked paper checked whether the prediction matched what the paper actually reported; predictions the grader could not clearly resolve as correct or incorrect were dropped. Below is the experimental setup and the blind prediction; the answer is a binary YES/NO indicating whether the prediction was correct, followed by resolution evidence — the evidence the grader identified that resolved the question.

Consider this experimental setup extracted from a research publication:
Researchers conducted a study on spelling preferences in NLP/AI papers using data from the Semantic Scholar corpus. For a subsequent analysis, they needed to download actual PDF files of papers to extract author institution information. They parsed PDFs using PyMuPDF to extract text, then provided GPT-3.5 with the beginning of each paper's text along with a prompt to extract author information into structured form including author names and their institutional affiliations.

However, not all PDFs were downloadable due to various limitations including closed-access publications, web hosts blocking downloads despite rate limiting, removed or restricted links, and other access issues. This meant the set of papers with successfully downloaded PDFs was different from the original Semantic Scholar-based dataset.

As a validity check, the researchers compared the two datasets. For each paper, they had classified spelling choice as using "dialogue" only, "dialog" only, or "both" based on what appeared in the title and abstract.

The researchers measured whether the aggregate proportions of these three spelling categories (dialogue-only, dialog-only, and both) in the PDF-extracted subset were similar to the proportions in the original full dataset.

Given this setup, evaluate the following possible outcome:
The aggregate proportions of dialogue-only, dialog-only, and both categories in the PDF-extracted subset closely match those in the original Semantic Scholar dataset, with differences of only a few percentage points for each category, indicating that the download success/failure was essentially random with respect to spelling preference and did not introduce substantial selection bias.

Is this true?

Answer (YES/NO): YES